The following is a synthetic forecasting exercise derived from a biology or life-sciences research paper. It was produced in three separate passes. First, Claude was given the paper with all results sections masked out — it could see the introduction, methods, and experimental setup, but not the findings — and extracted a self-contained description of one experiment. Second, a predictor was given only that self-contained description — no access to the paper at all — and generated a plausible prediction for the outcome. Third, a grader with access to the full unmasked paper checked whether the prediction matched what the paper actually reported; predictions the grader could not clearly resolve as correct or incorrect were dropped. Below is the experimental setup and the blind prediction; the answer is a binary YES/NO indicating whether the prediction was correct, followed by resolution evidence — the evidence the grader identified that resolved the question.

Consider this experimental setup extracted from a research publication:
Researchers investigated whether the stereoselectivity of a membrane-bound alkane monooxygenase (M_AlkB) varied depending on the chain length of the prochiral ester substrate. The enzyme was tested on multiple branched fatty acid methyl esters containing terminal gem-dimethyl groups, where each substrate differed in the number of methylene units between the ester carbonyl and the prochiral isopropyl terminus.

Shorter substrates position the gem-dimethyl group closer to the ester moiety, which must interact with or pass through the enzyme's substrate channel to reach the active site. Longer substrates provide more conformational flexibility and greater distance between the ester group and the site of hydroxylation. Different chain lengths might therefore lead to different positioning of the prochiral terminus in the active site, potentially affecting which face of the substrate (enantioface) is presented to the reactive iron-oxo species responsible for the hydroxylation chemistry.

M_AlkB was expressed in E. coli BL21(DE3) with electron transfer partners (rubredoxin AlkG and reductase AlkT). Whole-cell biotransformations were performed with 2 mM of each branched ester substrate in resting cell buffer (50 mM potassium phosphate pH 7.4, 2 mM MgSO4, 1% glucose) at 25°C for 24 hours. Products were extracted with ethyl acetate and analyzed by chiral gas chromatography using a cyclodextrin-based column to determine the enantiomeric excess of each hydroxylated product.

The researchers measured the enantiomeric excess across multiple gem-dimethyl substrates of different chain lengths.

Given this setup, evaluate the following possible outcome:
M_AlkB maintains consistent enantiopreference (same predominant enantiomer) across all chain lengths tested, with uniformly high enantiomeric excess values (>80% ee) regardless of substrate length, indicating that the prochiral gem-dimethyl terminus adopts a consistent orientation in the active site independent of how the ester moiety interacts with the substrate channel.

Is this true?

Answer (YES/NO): NO